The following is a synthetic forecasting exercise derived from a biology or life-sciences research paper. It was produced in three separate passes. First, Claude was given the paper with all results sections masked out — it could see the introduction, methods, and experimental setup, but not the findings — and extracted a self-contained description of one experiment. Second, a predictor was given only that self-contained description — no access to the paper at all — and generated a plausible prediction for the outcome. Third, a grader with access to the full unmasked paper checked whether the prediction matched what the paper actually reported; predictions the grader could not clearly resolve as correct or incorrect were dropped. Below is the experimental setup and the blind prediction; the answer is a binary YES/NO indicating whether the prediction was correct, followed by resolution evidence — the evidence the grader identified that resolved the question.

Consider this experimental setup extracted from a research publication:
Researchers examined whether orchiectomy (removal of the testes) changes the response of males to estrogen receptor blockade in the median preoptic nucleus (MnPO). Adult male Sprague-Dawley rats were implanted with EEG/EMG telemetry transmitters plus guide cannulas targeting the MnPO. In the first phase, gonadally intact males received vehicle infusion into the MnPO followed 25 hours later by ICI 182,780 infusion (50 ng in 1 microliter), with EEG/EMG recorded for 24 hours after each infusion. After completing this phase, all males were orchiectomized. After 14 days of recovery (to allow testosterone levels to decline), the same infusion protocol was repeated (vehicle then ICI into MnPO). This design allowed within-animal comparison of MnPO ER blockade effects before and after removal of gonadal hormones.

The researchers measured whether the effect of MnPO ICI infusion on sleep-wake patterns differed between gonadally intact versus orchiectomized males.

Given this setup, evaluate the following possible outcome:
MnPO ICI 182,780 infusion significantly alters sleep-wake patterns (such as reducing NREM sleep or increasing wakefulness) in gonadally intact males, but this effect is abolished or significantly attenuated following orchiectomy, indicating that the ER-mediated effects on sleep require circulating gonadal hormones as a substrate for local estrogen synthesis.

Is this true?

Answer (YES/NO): NO